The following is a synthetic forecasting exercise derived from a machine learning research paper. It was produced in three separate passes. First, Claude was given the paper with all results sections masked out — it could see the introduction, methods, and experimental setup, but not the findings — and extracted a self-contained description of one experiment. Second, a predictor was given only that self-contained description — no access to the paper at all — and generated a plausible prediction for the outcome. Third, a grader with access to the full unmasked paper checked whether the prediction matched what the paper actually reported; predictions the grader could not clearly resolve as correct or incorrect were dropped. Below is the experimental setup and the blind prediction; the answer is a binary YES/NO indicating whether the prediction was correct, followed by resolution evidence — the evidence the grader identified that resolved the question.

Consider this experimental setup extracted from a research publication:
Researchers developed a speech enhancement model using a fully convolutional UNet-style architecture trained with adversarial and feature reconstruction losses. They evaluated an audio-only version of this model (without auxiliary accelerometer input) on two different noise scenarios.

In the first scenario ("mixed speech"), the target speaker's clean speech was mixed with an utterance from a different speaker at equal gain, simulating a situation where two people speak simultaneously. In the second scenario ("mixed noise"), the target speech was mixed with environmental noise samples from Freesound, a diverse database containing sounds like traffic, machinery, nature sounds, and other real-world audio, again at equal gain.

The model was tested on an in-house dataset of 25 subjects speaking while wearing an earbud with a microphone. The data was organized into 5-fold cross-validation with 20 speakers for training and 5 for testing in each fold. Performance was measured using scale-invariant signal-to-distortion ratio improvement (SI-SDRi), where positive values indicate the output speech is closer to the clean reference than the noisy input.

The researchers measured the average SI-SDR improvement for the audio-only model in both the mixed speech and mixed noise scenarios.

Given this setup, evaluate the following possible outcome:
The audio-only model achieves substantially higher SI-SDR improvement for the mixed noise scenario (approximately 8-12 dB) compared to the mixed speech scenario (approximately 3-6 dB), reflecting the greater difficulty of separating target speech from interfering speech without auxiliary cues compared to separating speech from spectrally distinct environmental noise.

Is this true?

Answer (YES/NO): NO